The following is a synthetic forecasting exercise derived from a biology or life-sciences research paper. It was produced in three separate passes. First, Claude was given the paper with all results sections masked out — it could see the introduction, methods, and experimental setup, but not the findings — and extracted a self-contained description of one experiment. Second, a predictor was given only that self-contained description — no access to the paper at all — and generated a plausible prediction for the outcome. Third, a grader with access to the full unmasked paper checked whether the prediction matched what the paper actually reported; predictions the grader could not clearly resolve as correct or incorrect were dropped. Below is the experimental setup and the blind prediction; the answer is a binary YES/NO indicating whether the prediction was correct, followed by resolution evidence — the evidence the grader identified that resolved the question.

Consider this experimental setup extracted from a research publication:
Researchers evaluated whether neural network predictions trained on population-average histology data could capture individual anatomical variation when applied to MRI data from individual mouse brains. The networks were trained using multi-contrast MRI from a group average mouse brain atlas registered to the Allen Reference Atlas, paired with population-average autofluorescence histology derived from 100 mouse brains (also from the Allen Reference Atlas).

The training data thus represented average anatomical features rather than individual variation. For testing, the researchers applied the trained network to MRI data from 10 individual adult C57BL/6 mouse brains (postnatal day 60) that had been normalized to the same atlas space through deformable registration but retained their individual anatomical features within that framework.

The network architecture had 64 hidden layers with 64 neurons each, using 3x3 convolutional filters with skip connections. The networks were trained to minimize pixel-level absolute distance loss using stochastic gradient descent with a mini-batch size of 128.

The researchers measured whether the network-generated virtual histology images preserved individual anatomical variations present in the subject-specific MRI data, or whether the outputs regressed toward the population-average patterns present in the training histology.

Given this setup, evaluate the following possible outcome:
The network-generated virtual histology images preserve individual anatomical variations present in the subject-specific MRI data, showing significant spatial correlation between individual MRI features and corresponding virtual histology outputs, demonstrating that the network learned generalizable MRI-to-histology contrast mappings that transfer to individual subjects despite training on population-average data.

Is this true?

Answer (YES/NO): YES